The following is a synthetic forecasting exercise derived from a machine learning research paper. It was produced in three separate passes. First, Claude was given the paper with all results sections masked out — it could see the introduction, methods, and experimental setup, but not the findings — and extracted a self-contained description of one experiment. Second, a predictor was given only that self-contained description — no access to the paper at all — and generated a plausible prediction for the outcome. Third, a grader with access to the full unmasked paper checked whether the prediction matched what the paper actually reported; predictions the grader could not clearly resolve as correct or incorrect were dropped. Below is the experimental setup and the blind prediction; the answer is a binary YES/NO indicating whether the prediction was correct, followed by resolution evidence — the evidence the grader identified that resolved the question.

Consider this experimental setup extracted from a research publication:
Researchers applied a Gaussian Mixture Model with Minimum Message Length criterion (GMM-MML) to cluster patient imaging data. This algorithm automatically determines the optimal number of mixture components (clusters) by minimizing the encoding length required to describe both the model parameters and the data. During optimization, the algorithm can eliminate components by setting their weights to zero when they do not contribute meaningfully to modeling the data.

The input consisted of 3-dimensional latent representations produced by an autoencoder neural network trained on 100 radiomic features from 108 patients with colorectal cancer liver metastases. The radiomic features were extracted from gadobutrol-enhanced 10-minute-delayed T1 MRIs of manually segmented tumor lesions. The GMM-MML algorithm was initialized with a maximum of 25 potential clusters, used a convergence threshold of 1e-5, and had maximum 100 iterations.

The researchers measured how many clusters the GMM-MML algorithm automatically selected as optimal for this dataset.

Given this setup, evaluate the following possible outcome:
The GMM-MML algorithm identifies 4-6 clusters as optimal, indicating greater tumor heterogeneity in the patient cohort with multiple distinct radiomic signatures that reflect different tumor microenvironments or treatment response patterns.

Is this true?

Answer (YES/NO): NO